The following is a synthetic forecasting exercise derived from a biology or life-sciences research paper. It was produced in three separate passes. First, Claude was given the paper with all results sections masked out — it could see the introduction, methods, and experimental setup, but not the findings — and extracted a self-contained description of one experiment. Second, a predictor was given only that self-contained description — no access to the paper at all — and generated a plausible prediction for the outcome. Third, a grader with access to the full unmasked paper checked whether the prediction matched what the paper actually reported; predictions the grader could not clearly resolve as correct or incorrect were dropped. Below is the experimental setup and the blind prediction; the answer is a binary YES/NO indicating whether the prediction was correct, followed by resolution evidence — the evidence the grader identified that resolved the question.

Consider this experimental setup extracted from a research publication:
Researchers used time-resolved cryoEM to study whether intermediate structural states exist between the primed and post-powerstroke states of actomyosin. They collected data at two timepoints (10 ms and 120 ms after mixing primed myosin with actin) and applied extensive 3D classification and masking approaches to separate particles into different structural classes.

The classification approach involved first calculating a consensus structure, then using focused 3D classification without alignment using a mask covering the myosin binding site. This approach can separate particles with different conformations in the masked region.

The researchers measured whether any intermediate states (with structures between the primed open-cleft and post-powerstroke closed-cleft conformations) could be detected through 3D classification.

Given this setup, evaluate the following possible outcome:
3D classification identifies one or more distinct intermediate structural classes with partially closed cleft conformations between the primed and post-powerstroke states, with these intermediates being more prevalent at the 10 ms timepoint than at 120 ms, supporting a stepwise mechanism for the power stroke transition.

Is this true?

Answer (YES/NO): NO